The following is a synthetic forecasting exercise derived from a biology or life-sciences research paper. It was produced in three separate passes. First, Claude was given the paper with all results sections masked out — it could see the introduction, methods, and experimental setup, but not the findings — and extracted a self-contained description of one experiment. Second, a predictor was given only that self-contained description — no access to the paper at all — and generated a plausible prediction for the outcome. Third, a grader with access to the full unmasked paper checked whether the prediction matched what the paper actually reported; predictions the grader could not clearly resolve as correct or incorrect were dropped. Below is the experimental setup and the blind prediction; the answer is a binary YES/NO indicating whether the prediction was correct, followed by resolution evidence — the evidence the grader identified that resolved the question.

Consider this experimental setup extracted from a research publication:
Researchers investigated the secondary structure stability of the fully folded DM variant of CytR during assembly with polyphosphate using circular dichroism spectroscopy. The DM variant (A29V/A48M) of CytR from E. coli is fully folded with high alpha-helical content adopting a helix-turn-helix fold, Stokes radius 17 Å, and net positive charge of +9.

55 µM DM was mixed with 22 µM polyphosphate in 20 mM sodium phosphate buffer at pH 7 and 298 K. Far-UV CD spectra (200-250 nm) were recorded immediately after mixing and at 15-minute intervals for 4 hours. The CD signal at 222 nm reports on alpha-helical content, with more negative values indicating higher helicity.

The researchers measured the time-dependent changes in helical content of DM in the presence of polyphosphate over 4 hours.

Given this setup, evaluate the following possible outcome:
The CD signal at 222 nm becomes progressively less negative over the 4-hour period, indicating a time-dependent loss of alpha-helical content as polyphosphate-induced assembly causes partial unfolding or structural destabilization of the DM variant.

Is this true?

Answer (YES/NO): NO